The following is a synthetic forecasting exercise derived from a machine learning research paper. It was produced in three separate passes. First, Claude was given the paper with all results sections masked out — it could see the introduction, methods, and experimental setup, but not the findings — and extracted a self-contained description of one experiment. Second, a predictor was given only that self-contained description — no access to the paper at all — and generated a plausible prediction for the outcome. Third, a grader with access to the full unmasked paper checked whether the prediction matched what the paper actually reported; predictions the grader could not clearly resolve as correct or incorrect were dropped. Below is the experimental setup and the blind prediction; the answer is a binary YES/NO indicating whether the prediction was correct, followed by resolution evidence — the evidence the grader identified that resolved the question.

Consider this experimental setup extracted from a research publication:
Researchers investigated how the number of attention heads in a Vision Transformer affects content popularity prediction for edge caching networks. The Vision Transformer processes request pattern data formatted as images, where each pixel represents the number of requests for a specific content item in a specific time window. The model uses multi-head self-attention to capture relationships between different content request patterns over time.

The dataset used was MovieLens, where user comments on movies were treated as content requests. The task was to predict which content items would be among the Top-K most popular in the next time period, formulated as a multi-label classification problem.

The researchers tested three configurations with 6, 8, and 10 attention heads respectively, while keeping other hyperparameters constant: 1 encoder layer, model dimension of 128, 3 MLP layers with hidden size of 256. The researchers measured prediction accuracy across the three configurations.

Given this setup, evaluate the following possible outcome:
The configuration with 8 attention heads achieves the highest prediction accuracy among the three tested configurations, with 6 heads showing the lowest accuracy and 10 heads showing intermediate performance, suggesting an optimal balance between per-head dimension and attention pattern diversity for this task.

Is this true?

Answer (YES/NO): NO